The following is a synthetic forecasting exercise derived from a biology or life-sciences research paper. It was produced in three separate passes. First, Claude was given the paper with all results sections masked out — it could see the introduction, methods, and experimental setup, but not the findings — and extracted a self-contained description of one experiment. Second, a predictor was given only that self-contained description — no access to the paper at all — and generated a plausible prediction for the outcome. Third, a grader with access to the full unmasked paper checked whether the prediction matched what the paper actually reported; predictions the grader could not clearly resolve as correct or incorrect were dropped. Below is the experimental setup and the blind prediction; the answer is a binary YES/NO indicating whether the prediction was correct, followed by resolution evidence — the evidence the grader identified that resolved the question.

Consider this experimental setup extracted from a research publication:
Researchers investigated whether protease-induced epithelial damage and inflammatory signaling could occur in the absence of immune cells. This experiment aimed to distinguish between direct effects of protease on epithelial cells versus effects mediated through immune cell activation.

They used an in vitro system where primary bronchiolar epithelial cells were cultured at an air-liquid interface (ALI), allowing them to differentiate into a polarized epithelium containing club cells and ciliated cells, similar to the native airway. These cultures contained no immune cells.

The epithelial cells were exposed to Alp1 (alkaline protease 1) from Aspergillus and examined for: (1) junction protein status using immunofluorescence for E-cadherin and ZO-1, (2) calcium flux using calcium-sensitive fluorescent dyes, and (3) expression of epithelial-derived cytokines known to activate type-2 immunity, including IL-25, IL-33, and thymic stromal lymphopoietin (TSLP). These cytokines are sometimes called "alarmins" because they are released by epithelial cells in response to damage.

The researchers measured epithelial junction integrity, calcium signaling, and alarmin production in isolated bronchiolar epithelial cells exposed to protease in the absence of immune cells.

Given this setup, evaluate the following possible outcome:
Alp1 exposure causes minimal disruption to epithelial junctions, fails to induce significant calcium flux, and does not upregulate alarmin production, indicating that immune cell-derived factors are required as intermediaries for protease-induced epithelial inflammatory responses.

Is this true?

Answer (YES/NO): NO